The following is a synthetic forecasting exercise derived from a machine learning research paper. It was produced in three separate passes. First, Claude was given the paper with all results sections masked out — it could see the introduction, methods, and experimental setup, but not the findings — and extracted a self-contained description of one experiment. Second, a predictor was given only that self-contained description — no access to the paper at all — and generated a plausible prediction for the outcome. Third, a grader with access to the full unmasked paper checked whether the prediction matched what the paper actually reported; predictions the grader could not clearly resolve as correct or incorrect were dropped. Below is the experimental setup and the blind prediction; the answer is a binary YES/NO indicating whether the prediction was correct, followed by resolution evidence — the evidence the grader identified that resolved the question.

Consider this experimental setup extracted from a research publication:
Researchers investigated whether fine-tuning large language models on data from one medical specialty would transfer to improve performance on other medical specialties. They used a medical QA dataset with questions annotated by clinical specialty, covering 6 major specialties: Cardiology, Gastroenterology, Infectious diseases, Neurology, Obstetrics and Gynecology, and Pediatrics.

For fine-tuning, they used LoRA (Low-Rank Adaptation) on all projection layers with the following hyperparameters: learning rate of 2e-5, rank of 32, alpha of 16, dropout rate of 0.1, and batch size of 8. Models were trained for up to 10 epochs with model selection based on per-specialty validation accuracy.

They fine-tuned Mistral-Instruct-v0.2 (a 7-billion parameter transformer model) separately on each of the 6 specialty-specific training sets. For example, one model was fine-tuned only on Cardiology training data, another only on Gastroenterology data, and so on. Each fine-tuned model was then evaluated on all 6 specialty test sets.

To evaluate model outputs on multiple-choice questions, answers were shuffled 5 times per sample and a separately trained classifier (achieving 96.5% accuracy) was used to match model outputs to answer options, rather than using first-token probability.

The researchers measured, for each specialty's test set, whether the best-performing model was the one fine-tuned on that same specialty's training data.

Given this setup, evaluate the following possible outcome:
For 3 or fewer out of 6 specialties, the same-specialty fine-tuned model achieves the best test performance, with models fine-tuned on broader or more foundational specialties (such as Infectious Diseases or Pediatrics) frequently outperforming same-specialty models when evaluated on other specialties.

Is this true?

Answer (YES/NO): YES